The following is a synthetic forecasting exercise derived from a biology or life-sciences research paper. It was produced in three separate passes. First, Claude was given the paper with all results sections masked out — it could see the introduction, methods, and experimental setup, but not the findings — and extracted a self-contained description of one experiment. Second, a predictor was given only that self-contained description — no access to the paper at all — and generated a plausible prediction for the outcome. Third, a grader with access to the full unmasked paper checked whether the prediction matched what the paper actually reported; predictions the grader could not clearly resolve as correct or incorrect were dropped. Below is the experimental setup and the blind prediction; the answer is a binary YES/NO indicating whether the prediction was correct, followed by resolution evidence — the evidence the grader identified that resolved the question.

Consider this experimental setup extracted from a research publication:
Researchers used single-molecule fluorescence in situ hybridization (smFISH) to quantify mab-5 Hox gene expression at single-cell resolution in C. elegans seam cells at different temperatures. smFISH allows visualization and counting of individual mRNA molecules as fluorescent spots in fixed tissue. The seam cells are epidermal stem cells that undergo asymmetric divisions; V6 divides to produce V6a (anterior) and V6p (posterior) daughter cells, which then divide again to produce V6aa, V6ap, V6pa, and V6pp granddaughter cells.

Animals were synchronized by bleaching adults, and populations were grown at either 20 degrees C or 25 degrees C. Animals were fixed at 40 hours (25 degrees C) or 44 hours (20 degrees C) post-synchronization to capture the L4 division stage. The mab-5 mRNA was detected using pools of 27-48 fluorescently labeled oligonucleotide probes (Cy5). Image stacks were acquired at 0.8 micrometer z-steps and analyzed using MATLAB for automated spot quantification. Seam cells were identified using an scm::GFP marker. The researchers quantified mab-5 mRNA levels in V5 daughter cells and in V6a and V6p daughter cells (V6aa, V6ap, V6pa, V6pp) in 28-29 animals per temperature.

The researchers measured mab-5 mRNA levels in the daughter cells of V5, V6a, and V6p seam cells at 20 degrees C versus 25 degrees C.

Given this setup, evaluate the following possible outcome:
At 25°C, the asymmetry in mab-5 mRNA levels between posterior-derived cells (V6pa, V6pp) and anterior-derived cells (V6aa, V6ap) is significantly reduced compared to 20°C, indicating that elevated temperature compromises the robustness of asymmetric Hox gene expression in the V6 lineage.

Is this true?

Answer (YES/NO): NO